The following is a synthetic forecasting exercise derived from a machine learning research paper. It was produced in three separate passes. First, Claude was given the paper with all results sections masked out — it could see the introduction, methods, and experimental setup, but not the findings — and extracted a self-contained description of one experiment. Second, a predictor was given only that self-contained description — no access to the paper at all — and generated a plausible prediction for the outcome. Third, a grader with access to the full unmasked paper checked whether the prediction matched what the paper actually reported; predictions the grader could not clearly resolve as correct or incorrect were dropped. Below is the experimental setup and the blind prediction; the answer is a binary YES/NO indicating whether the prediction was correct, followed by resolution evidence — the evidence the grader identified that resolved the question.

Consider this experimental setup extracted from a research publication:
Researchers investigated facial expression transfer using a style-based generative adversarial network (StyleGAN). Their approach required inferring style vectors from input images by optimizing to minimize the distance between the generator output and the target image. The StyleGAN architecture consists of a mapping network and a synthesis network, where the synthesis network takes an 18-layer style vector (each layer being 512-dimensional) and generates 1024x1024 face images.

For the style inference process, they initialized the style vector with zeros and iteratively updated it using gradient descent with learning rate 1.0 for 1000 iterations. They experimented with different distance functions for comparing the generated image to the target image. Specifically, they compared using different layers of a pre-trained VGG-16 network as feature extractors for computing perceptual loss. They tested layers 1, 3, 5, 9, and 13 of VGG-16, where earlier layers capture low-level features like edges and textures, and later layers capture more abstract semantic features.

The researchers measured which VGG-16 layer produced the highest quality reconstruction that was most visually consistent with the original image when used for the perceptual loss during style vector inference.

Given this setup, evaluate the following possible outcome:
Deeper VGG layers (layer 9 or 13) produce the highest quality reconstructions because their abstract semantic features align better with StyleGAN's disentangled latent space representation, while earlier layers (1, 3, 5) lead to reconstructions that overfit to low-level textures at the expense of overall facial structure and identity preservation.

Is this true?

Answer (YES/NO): NO